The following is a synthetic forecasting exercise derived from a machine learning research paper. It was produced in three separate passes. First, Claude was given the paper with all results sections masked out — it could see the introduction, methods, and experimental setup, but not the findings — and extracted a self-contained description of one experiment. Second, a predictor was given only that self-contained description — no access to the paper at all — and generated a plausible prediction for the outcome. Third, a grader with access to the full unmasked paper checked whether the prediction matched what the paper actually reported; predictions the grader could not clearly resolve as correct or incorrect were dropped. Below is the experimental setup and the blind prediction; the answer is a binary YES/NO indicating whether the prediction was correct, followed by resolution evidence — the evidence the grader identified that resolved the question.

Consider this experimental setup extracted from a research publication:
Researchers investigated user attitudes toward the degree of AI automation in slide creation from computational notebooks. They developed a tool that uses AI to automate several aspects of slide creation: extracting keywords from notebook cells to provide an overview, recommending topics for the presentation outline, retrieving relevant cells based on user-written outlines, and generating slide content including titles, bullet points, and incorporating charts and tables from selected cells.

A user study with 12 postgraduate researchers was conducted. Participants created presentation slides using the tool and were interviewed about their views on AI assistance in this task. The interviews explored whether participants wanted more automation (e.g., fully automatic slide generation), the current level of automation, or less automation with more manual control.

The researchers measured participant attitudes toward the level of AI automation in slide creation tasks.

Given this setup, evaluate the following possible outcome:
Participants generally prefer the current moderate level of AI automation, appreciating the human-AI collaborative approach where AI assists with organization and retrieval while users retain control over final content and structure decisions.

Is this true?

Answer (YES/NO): YES